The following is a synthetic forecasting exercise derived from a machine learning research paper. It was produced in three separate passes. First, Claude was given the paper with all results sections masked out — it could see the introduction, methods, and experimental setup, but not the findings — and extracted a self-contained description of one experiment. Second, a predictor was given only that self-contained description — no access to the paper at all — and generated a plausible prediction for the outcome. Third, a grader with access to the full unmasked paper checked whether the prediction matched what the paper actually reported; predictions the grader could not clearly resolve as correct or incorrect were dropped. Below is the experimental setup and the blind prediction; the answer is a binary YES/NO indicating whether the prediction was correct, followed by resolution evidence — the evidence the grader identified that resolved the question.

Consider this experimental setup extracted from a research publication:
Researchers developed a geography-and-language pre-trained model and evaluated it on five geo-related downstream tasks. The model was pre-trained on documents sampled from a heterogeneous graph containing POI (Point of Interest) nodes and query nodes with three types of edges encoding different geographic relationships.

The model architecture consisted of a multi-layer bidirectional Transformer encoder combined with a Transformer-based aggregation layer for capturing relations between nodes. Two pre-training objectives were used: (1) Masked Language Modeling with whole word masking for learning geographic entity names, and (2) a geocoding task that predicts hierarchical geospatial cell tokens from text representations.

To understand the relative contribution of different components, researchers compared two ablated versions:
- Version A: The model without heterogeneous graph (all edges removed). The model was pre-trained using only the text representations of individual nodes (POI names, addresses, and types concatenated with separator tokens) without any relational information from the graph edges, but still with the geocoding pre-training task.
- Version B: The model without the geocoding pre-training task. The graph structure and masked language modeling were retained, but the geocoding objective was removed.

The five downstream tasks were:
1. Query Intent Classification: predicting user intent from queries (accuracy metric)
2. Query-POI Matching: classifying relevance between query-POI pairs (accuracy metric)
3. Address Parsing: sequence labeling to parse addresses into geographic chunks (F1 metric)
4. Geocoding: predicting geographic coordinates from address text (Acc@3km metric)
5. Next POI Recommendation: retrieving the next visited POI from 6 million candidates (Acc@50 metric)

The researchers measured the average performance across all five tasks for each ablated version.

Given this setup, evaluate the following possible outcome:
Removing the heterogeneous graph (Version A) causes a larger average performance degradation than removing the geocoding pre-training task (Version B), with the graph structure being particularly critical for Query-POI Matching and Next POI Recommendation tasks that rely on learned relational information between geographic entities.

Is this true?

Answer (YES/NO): NO